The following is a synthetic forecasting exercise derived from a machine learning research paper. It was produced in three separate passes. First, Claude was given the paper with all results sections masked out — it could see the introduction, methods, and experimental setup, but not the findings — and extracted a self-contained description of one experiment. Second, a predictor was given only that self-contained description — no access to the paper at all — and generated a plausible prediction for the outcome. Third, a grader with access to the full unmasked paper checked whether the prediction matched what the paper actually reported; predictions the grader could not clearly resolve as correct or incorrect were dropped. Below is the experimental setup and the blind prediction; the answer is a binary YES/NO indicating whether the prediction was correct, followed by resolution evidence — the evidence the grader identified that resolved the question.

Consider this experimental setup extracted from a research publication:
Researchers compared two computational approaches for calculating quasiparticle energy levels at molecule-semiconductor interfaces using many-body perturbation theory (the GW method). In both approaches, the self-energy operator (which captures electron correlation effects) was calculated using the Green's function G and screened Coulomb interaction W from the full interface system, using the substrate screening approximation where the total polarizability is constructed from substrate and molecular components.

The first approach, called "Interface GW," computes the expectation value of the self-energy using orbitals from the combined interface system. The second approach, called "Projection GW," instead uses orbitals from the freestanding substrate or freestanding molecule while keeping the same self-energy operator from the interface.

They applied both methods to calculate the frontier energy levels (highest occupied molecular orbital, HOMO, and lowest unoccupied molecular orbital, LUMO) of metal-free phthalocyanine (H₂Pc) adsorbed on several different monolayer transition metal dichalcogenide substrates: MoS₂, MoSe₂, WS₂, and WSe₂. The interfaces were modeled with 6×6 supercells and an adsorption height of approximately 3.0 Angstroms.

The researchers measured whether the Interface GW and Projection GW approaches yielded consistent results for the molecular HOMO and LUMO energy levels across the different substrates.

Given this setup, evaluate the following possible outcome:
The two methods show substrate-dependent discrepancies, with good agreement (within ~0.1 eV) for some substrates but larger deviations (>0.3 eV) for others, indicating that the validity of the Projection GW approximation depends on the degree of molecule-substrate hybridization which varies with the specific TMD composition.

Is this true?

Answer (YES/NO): NO